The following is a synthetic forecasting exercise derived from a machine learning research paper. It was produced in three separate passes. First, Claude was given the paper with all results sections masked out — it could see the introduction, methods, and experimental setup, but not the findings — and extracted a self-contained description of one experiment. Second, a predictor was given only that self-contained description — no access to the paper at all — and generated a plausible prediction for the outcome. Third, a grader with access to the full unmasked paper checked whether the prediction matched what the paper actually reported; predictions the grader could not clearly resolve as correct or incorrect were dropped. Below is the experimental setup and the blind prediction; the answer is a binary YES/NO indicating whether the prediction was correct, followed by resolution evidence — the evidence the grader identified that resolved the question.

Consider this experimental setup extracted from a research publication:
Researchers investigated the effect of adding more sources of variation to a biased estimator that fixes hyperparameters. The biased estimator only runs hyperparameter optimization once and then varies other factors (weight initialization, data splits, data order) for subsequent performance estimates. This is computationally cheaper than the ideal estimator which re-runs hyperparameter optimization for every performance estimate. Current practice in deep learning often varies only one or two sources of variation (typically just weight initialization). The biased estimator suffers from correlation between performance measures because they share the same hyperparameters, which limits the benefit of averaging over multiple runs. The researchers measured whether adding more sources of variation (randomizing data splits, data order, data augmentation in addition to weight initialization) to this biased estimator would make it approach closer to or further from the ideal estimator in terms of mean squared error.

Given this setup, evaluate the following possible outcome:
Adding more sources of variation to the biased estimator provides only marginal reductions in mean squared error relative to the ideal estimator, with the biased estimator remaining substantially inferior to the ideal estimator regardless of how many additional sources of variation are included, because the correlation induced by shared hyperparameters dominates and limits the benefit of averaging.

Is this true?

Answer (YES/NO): NO